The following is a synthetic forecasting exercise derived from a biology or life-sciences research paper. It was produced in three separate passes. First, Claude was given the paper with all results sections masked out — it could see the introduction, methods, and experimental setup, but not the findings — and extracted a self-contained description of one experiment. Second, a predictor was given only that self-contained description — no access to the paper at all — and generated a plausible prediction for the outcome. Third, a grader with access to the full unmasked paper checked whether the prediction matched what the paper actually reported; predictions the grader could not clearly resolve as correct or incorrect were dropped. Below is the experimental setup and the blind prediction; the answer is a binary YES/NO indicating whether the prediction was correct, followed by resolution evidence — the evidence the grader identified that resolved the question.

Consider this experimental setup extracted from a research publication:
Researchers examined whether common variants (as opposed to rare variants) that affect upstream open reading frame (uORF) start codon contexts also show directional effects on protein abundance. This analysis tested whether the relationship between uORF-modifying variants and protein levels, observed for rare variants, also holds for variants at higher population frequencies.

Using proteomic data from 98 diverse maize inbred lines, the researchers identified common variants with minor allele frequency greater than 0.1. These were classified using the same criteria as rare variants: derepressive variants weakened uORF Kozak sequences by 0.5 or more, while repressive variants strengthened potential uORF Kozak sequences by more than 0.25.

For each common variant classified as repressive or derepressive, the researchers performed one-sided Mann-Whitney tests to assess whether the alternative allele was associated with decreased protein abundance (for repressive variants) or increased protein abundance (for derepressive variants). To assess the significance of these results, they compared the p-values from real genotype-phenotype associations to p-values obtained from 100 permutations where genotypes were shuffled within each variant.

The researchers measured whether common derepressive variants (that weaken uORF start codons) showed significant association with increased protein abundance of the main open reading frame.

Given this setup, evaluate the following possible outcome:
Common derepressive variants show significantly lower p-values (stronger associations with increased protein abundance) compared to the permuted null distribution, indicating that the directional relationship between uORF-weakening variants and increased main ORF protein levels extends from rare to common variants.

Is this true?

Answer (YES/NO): YES